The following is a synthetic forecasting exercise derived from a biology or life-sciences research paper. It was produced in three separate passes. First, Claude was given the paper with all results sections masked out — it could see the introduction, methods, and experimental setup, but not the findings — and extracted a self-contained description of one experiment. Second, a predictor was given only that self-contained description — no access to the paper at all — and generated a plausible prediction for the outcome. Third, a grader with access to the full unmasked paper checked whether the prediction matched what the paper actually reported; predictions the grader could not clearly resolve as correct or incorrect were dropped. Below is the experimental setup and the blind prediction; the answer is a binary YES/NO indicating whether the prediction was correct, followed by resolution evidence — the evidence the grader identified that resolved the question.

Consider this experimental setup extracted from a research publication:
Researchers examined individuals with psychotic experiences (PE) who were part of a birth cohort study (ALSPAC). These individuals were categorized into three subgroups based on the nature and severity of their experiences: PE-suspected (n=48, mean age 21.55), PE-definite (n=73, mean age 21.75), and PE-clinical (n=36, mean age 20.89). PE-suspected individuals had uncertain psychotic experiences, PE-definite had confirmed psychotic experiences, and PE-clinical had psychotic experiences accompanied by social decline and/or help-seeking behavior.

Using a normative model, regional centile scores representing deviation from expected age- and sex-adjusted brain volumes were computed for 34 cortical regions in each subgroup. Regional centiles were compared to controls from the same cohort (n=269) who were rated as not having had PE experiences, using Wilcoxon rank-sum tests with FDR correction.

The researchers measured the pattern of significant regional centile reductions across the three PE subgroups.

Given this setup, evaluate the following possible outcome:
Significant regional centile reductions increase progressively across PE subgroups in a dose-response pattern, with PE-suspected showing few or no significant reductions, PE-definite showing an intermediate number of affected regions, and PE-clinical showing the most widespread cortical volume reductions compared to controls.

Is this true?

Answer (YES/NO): NO